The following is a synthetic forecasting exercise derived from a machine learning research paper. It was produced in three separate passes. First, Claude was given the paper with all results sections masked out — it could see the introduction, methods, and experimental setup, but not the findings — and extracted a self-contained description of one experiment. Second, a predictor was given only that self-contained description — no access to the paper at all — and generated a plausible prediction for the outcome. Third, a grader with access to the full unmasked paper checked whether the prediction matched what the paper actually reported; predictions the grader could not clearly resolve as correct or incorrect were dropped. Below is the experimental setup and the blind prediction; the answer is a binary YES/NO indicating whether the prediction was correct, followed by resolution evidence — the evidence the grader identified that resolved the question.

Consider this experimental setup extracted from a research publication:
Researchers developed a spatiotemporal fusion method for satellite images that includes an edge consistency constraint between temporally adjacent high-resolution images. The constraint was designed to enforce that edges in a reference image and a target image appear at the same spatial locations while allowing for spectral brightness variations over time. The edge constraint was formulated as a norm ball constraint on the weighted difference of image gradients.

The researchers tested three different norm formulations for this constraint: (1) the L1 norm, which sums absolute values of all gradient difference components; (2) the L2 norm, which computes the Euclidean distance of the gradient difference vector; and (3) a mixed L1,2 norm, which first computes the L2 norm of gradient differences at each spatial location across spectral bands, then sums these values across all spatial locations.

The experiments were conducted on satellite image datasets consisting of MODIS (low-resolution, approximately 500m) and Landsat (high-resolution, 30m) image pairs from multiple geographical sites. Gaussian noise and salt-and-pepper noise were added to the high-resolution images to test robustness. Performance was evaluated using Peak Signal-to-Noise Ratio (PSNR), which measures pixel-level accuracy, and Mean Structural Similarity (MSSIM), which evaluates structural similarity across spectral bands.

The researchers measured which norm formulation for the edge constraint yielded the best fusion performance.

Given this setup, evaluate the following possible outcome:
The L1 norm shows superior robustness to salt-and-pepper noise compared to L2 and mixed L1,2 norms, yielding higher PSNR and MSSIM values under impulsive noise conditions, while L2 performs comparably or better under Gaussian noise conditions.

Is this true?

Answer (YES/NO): NO